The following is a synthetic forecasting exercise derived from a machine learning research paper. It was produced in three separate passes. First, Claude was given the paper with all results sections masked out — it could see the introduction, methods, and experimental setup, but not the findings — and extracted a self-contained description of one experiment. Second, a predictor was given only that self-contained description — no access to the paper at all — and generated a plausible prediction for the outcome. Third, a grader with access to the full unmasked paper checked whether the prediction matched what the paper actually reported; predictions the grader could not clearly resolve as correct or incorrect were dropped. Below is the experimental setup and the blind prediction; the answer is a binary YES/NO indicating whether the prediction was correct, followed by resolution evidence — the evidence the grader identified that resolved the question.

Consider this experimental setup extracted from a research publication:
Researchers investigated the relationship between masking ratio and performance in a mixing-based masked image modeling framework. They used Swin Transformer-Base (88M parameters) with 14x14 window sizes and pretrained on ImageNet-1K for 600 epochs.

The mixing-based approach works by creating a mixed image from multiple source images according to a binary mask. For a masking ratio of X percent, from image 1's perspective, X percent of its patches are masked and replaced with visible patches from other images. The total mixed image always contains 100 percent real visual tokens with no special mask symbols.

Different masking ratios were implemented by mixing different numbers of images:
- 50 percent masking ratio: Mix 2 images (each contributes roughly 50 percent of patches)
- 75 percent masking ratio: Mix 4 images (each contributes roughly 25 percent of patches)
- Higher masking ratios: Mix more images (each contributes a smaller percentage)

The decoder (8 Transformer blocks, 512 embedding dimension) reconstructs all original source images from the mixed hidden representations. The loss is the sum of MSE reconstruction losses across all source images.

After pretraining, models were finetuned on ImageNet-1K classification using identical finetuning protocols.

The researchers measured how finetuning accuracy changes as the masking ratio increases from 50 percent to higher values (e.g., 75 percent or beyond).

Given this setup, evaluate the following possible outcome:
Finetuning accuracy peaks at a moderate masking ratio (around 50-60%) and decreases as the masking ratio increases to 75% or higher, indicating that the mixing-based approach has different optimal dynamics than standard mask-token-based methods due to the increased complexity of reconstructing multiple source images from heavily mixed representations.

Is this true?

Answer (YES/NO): NO